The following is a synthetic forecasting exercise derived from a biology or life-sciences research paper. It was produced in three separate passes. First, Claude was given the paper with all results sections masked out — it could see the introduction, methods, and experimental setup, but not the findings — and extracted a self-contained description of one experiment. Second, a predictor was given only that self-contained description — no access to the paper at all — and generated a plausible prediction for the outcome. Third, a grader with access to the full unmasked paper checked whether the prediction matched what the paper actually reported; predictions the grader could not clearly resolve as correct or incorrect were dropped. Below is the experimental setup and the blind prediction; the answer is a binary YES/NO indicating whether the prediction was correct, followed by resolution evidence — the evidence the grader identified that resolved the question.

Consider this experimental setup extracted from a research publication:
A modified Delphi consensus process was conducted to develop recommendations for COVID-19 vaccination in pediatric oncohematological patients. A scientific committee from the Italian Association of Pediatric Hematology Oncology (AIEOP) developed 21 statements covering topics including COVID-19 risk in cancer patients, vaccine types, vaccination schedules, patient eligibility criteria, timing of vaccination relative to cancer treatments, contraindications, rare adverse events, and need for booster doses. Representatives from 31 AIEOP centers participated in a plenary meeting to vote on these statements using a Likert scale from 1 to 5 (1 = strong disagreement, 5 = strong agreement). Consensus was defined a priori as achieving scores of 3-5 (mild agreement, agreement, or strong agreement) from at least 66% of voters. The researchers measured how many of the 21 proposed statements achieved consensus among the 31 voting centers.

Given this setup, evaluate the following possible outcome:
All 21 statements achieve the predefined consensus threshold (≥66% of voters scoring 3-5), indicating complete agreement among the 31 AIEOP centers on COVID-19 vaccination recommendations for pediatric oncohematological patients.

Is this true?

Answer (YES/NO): YES